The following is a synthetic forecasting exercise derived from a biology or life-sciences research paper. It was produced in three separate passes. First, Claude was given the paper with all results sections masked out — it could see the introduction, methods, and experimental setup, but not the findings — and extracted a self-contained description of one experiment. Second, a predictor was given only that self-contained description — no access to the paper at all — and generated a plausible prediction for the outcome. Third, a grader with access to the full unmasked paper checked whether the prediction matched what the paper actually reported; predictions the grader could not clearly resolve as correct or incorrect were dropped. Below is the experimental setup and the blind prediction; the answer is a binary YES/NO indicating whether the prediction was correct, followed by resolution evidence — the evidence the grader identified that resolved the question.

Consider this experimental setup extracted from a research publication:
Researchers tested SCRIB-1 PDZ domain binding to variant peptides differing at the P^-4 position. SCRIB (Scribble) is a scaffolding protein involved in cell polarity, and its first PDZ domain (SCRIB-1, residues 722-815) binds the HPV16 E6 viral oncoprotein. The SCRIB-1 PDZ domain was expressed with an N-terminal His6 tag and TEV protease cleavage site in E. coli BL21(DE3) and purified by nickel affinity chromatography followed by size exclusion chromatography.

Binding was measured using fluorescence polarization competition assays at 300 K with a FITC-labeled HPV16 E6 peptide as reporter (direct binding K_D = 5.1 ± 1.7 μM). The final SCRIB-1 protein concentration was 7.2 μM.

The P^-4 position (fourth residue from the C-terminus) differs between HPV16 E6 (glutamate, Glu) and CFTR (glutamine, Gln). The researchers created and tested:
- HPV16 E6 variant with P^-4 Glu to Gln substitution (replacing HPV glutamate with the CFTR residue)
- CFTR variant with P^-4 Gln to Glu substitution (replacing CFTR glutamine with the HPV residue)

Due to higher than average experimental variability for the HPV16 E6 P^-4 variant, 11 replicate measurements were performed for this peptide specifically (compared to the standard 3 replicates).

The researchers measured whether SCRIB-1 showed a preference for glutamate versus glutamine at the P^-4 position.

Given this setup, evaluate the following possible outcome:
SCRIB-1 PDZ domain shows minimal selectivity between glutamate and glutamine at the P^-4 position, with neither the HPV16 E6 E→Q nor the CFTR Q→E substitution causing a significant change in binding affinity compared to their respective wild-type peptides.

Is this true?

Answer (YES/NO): NO